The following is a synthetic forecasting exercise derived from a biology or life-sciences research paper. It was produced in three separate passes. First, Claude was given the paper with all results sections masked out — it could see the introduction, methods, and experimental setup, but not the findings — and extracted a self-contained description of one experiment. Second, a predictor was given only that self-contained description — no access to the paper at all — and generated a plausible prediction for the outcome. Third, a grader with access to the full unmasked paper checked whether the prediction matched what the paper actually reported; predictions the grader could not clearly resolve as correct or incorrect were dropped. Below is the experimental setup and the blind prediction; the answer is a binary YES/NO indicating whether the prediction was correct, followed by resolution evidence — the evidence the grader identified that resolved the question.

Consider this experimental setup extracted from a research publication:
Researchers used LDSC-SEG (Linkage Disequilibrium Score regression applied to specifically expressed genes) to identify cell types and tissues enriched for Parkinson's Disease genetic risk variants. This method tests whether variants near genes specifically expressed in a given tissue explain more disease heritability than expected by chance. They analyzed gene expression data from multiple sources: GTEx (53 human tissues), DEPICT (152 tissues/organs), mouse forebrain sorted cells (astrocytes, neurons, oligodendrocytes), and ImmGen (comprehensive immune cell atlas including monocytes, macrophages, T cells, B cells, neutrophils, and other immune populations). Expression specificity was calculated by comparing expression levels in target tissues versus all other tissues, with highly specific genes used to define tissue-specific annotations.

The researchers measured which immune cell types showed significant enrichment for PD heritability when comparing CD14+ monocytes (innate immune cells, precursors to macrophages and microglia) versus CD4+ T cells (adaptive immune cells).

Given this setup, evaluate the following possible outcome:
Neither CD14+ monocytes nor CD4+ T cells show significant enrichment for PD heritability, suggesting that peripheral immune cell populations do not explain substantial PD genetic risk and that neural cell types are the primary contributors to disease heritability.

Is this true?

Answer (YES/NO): YES